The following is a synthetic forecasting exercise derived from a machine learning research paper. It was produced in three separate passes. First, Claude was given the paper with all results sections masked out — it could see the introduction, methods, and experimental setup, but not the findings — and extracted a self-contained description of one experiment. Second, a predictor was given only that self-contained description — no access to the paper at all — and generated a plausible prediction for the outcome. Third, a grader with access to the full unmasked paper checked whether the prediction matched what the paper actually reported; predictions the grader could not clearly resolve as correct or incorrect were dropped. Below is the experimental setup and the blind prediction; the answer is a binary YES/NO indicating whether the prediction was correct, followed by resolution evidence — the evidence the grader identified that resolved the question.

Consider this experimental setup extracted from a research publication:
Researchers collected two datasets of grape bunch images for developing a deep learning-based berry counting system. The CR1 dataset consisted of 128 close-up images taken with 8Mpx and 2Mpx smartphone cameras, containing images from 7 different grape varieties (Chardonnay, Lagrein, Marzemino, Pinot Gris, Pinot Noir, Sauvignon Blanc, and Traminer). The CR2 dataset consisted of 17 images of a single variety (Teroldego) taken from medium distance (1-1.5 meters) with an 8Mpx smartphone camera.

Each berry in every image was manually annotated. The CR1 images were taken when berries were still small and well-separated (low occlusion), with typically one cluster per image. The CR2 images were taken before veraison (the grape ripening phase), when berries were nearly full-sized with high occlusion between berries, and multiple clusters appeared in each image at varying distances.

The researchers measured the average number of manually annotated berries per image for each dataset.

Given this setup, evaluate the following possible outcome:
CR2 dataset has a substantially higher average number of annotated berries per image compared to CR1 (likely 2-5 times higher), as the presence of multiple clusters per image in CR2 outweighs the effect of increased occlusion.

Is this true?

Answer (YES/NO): NO